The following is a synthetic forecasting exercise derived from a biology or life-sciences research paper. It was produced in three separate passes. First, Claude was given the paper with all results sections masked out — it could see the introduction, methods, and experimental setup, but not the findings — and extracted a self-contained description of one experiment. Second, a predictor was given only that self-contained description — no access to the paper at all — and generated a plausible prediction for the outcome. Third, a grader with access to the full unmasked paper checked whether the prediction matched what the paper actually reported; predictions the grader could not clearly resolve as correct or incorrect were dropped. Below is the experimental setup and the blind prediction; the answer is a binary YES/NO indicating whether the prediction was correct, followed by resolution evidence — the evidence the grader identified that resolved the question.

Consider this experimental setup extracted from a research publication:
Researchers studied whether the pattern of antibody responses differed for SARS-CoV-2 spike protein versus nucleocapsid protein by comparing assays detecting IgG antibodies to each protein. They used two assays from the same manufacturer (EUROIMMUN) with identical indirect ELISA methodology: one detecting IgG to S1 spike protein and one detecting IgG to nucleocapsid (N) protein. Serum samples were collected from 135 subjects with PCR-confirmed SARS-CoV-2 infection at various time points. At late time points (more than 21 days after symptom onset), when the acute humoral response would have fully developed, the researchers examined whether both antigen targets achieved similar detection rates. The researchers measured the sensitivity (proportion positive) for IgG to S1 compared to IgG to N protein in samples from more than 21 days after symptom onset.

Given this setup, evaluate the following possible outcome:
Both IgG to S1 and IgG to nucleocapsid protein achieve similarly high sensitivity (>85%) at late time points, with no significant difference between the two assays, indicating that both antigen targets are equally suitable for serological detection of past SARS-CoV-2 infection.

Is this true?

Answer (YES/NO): NO